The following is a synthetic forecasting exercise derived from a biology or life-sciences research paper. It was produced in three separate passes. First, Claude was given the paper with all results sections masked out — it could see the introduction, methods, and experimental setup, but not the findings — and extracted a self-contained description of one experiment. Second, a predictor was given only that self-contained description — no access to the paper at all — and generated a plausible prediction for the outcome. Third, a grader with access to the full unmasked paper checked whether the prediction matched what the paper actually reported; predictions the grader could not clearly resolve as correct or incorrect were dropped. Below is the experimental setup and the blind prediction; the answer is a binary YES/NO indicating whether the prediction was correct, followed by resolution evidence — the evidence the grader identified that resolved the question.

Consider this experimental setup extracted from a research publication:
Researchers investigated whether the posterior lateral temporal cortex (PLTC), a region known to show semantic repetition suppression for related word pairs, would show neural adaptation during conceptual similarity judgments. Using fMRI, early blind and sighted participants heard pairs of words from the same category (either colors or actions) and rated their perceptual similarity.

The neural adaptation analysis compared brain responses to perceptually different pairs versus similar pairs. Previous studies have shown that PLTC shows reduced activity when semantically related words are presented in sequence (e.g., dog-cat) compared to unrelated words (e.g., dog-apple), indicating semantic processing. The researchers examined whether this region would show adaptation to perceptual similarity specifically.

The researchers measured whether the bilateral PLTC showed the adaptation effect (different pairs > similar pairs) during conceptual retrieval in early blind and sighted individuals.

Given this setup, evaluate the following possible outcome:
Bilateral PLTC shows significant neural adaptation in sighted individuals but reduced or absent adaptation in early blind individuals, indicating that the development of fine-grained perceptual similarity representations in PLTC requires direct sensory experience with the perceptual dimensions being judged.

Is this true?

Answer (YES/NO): NO